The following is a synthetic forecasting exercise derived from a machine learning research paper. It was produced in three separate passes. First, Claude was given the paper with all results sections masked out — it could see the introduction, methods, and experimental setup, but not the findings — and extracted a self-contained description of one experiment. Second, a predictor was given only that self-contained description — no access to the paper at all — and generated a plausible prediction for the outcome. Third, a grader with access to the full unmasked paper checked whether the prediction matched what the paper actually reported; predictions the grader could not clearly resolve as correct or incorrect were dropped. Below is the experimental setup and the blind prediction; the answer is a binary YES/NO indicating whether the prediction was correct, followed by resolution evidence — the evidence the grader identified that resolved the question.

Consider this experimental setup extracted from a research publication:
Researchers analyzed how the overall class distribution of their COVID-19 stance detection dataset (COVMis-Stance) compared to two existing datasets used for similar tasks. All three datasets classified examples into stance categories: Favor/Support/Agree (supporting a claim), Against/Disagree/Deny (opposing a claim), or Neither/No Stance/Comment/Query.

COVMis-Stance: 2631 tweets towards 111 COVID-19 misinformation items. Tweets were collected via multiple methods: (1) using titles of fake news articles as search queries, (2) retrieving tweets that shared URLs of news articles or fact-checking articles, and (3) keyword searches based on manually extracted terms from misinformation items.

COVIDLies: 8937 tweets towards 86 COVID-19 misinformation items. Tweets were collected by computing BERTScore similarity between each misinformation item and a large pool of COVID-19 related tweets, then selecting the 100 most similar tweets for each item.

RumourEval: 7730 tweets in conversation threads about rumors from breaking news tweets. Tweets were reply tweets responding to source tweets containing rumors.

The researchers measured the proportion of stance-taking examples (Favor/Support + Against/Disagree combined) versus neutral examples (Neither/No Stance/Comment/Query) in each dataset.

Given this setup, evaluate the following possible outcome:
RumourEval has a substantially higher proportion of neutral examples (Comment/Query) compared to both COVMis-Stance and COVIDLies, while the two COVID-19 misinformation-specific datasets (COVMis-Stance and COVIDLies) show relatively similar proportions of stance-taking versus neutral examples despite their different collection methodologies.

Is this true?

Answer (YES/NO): NO